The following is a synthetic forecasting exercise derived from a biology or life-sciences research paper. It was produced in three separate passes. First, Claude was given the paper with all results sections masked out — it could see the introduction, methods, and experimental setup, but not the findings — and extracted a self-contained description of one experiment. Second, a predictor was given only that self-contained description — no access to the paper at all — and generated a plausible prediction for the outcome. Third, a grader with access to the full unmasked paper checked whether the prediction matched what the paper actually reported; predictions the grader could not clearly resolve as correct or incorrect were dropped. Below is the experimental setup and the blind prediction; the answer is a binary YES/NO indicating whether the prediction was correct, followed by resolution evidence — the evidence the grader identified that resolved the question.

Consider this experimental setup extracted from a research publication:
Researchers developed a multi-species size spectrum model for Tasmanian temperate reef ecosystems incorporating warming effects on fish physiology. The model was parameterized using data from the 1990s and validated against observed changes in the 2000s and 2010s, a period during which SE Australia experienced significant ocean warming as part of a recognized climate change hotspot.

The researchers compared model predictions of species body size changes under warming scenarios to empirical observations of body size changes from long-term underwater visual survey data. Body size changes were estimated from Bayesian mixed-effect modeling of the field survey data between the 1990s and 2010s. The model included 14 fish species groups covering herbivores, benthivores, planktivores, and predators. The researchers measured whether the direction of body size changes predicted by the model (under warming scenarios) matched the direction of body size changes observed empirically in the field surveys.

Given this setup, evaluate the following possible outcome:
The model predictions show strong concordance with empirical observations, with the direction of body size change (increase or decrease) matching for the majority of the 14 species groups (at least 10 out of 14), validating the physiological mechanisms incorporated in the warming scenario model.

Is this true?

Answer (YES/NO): NO